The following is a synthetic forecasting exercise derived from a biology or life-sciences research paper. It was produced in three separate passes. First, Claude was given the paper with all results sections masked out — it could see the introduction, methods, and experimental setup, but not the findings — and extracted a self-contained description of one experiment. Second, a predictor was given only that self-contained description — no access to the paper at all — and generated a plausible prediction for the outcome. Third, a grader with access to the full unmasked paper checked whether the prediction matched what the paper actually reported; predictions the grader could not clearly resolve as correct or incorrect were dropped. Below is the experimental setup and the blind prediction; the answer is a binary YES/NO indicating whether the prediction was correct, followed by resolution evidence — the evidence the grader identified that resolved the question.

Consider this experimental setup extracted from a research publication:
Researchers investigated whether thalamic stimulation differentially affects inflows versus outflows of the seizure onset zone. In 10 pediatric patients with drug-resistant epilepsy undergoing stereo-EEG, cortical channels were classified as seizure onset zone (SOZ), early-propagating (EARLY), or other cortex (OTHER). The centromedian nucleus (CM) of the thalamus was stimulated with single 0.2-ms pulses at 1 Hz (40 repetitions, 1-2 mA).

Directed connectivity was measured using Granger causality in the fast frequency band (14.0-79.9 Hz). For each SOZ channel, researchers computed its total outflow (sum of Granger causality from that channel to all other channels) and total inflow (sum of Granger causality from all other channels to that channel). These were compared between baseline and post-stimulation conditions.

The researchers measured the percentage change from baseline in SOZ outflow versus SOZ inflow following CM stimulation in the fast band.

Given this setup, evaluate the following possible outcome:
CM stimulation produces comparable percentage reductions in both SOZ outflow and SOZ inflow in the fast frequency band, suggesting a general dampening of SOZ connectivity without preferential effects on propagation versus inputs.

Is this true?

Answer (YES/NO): NO